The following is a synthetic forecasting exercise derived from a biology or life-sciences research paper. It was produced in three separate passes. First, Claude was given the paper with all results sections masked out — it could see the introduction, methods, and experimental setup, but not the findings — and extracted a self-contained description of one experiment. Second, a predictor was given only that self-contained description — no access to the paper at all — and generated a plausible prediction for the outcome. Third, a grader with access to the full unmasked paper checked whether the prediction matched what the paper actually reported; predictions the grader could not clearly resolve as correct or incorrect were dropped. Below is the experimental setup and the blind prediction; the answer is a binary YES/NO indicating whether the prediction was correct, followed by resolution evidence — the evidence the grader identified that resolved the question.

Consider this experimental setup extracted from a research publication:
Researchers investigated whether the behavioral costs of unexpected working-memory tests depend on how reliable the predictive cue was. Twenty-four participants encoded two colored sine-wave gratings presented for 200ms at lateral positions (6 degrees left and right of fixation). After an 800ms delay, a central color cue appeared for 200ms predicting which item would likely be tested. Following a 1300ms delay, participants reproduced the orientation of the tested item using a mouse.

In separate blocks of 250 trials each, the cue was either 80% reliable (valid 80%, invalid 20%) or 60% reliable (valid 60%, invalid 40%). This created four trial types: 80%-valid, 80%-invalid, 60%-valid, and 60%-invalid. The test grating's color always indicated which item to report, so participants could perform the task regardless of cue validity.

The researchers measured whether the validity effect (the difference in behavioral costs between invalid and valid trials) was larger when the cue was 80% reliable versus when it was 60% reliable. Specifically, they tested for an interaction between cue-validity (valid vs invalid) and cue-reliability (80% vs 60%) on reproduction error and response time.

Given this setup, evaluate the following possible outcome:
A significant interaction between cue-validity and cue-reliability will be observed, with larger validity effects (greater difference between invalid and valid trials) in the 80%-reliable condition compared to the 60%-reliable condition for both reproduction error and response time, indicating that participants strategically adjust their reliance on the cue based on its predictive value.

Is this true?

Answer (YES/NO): NO